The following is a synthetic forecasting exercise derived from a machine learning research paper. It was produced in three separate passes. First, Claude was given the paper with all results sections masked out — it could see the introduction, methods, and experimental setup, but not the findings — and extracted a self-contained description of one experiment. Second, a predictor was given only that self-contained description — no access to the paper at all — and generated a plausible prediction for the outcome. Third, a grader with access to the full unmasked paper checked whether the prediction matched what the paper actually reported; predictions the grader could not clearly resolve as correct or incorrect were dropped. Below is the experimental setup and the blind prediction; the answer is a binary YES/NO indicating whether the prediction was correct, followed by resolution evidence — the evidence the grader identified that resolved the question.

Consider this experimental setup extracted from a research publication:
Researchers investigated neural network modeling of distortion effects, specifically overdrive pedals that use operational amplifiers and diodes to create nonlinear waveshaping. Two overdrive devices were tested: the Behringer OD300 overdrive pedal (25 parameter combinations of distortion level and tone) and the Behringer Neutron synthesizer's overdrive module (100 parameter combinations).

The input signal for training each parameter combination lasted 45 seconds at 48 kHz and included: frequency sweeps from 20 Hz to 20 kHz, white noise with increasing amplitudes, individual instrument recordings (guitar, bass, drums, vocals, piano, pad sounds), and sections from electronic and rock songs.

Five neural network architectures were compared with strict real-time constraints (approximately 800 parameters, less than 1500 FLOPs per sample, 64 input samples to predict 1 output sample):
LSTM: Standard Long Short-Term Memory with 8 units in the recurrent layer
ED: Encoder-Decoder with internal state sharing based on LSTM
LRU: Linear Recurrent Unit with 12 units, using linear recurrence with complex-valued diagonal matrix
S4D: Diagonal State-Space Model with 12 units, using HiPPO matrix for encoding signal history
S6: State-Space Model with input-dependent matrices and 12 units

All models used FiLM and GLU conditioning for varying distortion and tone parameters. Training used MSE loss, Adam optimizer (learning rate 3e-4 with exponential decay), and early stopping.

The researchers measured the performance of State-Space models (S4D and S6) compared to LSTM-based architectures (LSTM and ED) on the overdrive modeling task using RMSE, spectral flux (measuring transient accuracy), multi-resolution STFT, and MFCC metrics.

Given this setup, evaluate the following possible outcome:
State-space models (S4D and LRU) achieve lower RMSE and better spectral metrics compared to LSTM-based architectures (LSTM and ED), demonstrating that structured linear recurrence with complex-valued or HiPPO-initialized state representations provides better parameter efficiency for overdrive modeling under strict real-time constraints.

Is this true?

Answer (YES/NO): NO